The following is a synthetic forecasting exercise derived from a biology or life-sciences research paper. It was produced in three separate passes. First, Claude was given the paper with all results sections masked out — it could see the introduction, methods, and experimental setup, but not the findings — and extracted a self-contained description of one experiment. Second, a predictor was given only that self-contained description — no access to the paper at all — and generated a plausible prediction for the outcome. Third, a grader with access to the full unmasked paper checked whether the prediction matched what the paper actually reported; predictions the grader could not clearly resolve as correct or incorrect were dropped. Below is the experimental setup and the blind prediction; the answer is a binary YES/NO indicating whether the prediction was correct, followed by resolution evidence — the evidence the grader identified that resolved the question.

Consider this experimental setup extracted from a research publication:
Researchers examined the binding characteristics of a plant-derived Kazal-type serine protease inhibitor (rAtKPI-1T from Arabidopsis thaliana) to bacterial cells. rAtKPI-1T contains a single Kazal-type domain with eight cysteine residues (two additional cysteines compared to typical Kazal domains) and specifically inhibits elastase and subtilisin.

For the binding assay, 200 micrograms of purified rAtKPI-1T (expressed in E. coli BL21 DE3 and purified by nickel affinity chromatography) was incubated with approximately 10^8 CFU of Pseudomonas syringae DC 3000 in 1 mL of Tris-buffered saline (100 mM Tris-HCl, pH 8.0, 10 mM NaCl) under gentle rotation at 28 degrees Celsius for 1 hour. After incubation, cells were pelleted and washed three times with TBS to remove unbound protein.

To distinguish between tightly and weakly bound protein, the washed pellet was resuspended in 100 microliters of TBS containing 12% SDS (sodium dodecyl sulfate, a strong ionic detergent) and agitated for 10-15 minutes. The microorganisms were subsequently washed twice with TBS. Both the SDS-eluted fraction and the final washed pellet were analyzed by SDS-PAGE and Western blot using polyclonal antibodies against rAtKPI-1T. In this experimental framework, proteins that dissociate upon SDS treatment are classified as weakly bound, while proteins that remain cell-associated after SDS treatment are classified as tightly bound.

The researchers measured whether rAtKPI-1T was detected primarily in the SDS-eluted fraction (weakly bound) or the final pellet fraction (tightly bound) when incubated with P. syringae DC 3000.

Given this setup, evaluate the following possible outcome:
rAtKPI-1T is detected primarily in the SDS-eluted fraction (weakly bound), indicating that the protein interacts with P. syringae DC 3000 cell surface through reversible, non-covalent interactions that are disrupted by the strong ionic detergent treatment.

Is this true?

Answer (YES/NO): NO